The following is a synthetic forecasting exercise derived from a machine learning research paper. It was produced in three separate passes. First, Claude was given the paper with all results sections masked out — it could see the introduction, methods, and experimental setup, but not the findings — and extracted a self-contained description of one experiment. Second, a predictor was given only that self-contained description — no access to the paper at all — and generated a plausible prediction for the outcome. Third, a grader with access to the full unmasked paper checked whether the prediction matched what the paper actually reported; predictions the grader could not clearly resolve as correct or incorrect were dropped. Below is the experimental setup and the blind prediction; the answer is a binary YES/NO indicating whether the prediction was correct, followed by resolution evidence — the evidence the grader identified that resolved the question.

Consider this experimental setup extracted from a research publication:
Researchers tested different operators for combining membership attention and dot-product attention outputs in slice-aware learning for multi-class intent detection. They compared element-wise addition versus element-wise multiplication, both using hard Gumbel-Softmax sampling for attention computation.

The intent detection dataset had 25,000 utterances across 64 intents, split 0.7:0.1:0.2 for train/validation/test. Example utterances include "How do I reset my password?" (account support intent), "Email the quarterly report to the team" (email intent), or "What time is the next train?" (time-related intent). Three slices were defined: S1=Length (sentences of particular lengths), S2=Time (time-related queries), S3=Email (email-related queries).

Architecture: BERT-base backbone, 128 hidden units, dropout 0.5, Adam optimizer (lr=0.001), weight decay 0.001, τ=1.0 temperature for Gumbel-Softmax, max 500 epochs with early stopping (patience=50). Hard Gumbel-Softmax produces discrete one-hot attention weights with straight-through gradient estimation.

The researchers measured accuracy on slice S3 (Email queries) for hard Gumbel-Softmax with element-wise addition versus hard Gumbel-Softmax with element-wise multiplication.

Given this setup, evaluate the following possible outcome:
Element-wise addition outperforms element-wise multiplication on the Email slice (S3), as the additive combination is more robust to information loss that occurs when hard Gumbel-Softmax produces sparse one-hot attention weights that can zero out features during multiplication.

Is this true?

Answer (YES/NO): NO